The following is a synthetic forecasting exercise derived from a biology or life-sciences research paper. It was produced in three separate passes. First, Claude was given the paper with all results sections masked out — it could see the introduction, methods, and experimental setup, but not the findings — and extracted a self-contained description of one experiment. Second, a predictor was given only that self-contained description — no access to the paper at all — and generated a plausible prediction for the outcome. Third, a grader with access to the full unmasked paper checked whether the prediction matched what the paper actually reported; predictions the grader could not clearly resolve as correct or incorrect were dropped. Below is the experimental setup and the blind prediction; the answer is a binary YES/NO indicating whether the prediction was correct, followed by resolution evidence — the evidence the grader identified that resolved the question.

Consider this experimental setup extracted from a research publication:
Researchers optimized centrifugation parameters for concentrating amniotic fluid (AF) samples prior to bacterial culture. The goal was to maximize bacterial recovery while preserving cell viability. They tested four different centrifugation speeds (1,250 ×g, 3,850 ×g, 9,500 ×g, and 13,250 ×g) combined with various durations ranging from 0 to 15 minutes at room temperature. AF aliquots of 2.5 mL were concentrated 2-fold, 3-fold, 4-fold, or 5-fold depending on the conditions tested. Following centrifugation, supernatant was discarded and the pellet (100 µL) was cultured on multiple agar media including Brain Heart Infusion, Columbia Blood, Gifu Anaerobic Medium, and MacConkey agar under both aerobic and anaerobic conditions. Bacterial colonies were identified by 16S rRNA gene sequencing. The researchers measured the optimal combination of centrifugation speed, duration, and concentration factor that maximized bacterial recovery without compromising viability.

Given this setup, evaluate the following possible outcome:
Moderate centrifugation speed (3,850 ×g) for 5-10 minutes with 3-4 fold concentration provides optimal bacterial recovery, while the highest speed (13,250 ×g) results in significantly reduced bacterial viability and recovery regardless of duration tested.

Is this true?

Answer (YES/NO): NO